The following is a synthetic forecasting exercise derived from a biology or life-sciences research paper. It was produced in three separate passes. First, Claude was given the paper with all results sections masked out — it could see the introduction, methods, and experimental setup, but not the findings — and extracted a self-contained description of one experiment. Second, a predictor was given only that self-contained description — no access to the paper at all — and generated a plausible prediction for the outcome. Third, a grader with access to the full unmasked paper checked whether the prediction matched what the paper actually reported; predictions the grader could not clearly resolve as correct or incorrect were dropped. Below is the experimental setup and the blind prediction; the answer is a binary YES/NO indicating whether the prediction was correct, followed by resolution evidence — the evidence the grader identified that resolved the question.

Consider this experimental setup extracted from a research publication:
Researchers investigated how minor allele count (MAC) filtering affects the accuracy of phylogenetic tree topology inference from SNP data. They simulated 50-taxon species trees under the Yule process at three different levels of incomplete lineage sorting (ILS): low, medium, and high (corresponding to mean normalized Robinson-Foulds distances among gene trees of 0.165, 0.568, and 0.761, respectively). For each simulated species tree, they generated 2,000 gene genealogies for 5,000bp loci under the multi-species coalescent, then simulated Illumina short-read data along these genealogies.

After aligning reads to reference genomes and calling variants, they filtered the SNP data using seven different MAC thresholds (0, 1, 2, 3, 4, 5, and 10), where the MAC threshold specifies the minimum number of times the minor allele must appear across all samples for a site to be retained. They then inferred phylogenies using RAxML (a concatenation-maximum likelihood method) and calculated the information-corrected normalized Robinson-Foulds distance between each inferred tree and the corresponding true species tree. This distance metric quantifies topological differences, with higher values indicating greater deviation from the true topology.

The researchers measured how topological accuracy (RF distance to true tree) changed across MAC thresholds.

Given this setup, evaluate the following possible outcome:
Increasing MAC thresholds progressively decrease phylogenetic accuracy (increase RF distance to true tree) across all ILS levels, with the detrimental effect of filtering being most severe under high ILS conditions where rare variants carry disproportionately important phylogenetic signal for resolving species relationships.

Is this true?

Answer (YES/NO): NO